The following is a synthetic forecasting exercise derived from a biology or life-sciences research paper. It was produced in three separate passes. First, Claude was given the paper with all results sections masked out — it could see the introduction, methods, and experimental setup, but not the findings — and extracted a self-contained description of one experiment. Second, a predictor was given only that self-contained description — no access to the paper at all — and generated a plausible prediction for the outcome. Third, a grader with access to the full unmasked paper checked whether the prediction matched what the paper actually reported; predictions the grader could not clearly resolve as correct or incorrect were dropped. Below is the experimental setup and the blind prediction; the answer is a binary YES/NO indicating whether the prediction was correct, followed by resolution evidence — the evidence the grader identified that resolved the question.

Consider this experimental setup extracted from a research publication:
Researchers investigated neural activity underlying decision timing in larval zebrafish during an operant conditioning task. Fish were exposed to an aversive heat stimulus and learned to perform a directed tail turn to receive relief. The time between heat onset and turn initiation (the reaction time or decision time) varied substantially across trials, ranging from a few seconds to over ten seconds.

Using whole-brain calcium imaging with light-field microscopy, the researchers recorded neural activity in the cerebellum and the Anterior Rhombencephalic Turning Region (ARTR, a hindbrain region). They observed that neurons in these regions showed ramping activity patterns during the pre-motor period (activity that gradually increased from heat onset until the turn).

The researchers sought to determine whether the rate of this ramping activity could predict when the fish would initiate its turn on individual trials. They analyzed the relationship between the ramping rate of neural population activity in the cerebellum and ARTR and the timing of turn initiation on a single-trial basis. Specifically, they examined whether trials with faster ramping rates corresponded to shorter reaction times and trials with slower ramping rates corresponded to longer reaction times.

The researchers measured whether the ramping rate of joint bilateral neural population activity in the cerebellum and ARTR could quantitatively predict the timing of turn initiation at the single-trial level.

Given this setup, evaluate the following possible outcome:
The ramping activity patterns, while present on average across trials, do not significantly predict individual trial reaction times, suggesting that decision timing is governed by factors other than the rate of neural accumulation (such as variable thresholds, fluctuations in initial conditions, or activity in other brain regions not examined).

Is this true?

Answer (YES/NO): NO